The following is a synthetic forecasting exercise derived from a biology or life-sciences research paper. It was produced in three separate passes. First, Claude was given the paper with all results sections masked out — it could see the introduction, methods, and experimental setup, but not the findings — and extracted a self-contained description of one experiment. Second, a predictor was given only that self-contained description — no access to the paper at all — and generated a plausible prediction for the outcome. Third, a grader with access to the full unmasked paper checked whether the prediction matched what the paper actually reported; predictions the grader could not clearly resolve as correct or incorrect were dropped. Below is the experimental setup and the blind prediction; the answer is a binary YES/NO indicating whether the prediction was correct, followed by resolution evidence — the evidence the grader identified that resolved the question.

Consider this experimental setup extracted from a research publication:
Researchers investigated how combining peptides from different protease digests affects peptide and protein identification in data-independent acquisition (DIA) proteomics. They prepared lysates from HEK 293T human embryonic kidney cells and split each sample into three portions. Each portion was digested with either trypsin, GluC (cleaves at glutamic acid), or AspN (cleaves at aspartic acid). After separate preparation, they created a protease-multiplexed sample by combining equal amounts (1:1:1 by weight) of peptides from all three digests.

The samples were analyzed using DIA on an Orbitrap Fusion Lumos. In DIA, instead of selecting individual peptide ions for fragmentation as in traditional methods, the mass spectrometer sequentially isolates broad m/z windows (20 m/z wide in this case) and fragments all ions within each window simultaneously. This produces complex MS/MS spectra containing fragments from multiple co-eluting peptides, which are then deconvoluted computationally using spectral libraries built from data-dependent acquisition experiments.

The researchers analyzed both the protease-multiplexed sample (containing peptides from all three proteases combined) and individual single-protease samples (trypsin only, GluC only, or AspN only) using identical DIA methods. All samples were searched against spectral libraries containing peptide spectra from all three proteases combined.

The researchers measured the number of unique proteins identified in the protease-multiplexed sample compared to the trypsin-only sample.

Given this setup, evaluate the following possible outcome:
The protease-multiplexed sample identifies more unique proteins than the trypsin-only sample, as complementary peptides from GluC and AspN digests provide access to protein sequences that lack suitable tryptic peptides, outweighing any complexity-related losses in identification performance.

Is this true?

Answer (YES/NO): NO